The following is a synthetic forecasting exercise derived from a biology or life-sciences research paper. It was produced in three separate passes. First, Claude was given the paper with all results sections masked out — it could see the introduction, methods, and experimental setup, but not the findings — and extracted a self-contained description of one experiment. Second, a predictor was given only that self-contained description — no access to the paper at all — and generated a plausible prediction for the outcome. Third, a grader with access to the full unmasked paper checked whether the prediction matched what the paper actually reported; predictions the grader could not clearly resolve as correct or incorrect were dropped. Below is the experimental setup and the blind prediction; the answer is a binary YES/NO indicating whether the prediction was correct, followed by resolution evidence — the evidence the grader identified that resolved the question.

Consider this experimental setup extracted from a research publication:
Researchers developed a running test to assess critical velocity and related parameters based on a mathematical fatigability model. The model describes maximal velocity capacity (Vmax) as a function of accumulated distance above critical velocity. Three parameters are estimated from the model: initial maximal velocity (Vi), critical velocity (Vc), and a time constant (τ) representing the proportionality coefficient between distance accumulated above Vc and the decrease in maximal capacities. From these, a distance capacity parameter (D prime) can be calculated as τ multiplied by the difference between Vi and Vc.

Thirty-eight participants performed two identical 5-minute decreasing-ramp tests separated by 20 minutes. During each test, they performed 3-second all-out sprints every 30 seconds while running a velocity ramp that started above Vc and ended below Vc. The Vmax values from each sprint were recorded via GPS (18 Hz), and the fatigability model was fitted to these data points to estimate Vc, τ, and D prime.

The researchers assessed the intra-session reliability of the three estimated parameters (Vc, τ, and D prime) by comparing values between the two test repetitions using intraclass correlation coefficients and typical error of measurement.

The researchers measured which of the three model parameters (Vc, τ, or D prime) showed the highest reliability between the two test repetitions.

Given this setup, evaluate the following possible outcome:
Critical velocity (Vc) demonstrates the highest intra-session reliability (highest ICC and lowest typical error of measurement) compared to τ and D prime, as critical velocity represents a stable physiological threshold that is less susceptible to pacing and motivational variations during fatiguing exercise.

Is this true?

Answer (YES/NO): YES